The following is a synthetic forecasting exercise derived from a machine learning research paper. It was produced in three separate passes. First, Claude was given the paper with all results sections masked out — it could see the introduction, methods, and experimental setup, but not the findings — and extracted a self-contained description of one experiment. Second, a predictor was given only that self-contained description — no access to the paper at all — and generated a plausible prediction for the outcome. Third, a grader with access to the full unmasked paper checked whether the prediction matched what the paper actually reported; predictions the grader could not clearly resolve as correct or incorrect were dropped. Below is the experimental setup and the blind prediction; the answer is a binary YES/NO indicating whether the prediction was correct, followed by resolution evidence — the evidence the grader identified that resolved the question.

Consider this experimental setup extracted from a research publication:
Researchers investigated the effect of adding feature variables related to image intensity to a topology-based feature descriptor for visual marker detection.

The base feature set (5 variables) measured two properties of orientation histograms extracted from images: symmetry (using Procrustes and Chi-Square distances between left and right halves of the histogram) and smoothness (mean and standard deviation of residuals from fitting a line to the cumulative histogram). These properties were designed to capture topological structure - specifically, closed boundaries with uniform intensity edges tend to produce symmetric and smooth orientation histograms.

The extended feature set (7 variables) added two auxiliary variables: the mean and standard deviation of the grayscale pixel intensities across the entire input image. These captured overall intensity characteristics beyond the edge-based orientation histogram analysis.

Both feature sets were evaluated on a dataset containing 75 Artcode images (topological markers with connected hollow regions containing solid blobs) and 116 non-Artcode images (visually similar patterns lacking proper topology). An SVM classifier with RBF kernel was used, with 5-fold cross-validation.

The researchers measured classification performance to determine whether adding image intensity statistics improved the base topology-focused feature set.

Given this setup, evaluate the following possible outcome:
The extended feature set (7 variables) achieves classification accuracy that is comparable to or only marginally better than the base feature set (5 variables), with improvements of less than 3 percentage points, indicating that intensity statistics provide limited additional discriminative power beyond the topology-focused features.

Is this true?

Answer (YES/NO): NO